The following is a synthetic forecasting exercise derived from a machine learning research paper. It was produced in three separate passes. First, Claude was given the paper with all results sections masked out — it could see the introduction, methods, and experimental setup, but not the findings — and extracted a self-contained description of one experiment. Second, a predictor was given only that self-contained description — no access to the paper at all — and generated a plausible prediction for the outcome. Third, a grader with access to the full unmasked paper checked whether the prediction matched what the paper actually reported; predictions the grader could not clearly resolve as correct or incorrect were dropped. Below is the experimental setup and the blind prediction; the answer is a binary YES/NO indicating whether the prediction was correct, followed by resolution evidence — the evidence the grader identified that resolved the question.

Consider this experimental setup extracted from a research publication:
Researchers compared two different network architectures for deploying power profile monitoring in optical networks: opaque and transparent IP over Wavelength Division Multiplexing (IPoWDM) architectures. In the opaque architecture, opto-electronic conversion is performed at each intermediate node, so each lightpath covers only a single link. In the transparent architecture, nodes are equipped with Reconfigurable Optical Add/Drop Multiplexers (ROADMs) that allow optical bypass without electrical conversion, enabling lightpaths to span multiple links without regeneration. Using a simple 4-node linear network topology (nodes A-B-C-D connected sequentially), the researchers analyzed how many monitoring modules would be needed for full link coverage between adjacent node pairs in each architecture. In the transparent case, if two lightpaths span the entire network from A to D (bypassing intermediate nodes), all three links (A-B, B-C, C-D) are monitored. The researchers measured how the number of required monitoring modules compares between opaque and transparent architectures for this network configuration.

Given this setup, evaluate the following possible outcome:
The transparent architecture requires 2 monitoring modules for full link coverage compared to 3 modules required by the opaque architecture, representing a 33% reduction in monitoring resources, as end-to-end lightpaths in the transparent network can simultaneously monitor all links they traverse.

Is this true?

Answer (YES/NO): NO